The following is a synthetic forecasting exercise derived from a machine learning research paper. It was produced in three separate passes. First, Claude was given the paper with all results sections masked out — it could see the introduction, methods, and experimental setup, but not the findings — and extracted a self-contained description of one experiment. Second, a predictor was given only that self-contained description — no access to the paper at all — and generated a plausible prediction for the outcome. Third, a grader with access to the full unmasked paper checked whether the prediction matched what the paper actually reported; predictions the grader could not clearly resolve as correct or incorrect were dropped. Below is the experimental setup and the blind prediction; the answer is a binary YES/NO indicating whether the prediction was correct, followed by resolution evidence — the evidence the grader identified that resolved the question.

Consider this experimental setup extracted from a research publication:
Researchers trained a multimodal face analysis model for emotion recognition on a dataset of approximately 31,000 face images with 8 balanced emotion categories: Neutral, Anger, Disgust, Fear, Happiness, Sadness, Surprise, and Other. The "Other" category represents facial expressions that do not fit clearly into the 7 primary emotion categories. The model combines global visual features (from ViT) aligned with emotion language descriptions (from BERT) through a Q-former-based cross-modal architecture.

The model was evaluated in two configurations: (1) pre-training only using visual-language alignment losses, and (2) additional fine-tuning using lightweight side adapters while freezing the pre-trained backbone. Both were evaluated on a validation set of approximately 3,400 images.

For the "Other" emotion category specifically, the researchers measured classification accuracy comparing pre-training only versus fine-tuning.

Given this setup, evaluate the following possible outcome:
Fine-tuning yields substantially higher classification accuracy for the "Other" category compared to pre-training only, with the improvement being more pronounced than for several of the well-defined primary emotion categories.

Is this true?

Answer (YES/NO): YES